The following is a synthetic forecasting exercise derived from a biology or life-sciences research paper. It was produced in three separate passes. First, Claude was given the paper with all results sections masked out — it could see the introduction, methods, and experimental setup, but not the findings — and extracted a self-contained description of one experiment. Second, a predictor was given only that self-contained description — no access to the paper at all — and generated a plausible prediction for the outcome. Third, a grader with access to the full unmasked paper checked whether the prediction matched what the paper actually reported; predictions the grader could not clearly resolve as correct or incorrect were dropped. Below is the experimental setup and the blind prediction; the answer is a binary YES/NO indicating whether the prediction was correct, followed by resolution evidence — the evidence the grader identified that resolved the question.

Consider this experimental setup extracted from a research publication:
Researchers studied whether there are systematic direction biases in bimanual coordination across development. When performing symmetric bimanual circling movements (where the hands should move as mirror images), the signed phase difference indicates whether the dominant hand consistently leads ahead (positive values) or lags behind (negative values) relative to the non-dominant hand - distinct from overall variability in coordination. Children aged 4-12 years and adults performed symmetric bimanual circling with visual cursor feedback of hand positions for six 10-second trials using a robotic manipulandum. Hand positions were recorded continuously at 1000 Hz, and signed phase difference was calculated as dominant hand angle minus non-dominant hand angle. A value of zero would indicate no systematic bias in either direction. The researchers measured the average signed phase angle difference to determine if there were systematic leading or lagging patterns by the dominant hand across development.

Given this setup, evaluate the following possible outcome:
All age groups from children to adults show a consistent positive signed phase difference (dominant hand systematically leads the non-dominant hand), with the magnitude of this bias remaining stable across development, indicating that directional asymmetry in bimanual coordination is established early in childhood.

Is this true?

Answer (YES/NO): NO